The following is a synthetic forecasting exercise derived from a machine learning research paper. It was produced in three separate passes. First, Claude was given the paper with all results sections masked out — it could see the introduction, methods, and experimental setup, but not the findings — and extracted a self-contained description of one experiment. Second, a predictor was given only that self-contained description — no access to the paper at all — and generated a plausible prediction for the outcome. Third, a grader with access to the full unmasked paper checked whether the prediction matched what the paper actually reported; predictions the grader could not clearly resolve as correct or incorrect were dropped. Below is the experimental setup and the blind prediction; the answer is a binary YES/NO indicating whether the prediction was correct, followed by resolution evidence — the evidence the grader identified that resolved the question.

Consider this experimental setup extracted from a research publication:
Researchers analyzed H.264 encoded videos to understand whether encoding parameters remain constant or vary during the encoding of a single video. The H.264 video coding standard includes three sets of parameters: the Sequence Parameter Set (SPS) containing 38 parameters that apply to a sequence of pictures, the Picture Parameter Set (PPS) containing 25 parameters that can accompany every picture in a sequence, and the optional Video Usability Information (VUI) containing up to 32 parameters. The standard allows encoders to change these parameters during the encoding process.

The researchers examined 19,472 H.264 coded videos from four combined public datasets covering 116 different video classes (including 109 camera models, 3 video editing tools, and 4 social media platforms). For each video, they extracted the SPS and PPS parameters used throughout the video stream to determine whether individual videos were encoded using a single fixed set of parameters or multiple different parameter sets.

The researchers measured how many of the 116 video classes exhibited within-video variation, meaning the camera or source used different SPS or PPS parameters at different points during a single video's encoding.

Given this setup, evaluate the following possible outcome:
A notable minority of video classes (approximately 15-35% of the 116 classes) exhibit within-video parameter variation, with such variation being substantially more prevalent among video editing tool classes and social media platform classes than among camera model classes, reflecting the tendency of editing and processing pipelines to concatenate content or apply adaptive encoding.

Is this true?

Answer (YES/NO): NO